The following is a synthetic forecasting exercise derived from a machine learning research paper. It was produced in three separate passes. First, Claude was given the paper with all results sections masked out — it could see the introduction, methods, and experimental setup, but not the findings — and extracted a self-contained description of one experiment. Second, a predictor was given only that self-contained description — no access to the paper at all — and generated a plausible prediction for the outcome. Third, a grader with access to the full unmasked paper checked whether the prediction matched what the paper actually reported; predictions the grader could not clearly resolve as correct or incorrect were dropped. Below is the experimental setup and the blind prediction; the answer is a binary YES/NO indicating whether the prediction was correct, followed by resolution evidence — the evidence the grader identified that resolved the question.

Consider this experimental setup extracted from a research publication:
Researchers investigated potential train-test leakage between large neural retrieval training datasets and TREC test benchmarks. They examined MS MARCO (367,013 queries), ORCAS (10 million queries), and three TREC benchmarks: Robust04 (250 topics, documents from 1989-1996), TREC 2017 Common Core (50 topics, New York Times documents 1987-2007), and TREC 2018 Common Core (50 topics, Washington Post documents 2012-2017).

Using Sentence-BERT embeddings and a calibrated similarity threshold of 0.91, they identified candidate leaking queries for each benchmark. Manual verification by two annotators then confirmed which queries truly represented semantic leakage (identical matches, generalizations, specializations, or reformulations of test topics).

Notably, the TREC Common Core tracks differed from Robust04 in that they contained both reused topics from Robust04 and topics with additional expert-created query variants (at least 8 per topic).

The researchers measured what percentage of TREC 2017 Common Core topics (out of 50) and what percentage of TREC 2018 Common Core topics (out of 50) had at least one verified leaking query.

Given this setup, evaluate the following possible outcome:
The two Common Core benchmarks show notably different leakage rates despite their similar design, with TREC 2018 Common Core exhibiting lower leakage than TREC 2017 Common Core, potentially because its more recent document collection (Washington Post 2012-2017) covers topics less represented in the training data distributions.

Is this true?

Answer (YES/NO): NO